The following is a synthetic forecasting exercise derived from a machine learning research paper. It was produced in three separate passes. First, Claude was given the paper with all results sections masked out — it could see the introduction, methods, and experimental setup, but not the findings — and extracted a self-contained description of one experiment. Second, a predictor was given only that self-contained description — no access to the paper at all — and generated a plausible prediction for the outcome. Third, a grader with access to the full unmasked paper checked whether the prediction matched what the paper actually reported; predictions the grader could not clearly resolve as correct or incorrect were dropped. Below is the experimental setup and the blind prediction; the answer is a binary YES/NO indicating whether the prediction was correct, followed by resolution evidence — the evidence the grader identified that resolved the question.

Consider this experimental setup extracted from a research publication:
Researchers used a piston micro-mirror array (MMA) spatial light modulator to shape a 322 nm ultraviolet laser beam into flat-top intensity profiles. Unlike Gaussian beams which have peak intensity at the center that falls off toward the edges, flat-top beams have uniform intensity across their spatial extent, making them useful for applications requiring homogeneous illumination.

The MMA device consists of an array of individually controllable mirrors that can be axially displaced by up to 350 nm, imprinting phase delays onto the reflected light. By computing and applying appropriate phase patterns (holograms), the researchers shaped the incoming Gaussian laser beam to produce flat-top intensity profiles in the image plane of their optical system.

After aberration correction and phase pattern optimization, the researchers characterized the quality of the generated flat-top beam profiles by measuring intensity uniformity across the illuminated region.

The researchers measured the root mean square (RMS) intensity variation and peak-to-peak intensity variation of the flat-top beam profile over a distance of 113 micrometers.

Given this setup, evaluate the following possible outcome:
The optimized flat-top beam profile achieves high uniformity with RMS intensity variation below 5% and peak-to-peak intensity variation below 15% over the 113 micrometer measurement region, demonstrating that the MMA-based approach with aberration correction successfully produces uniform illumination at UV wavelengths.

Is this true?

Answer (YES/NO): YES